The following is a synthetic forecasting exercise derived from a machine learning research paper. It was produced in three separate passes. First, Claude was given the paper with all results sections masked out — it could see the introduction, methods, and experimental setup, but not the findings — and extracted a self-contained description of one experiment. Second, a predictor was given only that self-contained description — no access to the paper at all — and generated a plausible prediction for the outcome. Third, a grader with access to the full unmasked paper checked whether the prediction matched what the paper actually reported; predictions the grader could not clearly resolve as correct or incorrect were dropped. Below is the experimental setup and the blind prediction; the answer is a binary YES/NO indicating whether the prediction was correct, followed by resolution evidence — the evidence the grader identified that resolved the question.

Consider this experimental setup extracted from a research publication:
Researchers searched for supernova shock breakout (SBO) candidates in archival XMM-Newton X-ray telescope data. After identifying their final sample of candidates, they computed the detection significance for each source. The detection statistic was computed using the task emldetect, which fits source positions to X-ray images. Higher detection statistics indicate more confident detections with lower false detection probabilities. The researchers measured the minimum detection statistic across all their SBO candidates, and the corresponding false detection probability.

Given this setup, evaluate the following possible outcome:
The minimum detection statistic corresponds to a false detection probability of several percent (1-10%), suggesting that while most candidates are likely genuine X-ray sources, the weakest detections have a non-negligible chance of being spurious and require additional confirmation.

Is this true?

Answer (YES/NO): NO